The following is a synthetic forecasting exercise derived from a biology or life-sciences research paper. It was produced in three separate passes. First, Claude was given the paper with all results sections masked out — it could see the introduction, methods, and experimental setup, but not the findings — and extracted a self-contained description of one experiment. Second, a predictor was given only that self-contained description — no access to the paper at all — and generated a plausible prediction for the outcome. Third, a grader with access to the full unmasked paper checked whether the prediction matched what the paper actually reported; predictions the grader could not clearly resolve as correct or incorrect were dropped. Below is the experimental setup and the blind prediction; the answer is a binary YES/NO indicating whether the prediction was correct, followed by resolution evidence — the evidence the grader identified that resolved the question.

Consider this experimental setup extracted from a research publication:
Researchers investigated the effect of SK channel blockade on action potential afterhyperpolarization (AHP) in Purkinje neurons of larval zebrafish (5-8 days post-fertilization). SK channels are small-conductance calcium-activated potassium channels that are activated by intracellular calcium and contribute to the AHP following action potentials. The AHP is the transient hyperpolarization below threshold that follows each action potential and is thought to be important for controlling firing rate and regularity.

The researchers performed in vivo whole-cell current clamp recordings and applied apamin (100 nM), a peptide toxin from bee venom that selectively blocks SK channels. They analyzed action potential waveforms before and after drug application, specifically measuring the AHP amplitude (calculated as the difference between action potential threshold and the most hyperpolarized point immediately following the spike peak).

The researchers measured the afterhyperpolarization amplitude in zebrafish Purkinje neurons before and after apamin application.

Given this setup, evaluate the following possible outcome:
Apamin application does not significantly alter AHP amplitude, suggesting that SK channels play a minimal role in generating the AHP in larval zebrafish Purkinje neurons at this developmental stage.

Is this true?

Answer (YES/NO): NO